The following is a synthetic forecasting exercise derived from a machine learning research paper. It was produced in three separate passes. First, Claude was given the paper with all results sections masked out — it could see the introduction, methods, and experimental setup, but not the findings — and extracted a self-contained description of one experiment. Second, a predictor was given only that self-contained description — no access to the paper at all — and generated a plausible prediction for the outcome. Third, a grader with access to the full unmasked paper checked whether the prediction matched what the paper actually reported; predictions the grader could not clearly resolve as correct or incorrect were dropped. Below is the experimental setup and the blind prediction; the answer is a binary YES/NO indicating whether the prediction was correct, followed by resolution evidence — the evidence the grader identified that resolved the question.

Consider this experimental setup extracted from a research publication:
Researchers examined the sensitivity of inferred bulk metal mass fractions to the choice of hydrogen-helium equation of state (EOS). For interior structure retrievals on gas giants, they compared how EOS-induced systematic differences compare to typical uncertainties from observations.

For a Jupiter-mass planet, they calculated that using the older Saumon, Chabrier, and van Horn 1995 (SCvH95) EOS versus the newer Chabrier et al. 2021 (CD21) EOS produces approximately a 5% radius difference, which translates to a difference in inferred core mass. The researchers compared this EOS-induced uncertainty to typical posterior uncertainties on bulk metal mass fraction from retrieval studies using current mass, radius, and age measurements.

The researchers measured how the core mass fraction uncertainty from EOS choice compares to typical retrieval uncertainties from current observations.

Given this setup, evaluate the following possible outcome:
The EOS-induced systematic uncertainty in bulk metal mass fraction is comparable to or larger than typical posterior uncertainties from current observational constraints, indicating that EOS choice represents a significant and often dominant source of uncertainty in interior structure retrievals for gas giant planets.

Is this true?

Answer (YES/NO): NO